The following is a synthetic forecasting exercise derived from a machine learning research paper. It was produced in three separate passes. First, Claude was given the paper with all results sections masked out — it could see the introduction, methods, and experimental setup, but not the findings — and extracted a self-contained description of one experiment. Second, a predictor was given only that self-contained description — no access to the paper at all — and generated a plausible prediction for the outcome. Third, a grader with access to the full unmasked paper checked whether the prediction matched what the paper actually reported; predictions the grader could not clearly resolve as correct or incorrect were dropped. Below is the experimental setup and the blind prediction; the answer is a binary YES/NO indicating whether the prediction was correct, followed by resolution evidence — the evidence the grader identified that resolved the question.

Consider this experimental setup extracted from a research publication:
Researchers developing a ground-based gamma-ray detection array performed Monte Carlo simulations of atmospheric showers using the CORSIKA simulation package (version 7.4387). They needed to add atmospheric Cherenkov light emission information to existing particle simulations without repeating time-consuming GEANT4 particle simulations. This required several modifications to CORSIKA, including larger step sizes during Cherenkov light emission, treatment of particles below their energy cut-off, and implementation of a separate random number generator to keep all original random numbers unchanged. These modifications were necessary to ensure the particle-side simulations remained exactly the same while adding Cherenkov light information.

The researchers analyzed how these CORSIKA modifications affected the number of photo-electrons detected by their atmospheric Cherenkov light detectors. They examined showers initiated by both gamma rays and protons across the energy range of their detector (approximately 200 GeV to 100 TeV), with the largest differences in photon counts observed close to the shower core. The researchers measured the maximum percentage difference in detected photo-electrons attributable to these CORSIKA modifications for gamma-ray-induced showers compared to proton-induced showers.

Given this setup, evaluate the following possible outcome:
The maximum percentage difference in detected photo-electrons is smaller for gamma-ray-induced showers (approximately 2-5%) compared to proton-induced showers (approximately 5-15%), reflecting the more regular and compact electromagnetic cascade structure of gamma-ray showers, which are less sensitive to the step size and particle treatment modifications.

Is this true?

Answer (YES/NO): NO